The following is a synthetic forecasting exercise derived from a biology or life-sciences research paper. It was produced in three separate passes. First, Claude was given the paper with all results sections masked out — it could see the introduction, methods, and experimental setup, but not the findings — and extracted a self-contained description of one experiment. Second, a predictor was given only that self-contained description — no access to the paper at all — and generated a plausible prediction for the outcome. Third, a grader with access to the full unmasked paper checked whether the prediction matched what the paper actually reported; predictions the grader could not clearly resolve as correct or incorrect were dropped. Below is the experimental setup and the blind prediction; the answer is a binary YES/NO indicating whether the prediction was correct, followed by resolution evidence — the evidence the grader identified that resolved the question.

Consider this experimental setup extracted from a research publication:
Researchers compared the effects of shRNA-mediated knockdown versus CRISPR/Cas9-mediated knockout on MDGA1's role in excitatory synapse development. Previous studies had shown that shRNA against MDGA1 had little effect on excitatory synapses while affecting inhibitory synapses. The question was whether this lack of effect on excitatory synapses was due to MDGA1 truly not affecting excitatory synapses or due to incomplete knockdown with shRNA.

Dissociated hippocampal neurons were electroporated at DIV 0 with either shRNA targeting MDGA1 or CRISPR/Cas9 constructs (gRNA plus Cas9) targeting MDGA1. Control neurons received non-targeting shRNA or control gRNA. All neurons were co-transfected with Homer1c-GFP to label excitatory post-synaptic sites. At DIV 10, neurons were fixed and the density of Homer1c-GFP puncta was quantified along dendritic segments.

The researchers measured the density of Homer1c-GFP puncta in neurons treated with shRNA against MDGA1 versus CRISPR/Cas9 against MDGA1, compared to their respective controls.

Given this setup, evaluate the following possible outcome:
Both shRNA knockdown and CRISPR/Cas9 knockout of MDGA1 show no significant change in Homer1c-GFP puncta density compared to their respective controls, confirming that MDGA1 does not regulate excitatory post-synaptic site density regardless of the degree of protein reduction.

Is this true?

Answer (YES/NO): NO